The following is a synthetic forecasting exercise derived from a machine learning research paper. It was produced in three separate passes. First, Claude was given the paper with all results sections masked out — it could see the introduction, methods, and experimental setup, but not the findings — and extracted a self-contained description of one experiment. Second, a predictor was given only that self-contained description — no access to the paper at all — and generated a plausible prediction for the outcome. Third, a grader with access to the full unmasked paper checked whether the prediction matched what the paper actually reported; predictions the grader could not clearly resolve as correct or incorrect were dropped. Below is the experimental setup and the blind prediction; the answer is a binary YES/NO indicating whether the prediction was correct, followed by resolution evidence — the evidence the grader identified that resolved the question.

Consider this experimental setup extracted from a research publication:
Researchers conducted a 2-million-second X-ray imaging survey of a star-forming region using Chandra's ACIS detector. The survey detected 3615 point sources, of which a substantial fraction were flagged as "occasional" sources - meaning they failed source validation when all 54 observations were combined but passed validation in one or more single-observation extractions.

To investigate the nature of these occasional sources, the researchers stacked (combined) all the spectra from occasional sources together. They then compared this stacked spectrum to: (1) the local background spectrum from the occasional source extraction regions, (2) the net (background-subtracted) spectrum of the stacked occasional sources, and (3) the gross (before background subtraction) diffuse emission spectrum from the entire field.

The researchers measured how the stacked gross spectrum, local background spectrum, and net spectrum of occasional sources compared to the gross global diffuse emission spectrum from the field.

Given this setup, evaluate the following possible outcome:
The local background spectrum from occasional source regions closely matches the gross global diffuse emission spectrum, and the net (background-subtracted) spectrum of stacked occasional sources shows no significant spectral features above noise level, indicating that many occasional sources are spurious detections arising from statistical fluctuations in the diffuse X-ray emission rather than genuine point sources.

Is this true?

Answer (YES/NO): NO